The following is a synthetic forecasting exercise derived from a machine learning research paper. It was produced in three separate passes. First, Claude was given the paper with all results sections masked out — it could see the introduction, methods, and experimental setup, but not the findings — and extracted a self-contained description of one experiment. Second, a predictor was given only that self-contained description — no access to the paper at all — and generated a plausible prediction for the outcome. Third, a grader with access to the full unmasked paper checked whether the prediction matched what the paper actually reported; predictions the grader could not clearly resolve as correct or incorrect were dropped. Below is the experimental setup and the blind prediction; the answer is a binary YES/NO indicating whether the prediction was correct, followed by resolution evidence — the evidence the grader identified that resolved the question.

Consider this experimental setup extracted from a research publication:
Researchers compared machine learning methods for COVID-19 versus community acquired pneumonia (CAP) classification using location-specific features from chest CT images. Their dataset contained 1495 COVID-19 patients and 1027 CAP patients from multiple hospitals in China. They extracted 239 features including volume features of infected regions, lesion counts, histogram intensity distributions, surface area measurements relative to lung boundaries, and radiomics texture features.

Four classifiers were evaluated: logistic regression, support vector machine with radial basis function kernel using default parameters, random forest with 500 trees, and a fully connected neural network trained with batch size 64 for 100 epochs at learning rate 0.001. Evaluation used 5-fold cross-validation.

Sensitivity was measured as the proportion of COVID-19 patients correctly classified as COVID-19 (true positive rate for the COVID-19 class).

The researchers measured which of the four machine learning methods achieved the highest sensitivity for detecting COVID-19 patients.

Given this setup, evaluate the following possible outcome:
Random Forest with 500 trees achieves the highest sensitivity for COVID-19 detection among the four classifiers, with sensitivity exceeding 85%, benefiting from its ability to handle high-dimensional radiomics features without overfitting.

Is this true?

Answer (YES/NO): NO